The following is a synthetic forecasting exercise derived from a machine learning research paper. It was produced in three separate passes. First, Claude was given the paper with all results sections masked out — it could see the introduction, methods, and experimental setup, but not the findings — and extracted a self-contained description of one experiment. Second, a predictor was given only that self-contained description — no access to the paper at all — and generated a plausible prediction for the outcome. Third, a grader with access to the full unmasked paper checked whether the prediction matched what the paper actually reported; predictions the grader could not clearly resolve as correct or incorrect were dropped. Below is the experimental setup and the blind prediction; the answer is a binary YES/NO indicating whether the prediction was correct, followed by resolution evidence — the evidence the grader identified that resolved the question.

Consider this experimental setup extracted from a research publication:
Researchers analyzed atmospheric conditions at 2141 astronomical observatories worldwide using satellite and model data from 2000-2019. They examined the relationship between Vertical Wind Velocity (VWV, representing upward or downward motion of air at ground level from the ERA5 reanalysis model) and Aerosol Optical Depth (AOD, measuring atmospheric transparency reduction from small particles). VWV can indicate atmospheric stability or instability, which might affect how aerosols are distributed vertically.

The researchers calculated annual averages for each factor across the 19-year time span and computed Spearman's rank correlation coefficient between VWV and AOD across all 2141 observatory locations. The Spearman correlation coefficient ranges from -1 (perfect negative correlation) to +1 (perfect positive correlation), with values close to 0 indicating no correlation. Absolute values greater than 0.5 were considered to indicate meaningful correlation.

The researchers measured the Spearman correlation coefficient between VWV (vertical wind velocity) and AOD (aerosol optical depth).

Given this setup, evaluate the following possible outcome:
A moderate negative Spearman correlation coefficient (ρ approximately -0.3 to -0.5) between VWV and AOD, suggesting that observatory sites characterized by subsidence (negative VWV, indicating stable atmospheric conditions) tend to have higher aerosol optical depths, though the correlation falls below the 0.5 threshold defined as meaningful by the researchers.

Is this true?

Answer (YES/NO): NO